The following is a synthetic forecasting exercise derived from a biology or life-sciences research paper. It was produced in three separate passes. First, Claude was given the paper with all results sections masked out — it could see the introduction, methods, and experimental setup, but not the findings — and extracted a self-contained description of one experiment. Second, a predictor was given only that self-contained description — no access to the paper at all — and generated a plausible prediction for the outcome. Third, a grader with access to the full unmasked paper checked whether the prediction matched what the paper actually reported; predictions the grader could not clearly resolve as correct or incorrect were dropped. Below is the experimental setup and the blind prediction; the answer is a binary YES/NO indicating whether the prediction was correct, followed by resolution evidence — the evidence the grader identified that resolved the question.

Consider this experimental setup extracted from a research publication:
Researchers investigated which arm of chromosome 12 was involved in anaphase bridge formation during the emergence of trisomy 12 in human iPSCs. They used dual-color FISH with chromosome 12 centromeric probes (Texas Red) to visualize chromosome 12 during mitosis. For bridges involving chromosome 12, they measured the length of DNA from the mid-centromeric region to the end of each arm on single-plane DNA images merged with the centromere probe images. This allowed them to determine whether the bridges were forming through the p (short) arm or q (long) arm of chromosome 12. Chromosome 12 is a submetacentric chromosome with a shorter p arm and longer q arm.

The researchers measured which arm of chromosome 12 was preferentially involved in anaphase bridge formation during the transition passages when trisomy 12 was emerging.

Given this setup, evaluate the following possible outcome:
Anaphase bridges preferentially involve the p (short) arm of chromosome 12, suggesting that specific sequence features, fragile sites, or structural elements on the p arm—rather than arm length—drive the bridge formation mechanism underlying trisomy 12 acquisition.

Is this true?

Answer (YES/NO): YES